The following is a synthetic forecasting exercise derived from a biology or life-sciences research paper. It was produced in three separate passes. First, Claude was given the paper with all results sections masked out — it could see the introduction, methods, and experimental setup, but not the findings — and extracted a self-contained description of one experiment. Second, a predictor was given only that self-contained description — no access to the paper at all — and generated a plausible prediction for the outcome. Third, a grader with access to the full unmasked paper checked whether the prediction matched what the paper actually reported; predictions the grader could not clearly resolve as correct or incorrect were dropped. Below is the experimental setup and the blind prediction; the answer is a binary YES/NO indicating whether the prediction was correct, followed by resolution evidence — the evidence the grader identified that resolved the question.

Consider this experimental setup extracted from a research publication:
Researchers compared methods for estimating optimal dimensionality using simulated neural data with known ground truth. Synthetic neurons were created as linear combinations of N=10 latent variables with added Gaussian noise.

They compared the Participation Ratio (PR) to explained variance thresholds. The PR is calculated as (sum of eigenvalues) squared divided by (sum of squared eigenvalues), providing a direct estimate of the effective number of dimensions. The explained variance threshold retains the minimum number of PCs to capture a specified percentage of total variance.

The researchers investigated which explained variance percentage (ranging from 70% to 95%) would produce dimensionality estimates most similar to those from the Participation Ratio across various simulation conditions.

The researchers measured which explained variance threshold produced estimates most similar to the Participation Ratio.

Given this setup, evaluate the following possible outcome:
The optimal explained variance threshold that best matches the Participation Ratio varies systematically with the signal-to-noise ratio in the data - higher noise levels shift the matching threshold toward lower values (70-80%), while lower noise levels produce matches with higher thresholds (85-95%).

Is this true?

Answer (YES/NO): NO